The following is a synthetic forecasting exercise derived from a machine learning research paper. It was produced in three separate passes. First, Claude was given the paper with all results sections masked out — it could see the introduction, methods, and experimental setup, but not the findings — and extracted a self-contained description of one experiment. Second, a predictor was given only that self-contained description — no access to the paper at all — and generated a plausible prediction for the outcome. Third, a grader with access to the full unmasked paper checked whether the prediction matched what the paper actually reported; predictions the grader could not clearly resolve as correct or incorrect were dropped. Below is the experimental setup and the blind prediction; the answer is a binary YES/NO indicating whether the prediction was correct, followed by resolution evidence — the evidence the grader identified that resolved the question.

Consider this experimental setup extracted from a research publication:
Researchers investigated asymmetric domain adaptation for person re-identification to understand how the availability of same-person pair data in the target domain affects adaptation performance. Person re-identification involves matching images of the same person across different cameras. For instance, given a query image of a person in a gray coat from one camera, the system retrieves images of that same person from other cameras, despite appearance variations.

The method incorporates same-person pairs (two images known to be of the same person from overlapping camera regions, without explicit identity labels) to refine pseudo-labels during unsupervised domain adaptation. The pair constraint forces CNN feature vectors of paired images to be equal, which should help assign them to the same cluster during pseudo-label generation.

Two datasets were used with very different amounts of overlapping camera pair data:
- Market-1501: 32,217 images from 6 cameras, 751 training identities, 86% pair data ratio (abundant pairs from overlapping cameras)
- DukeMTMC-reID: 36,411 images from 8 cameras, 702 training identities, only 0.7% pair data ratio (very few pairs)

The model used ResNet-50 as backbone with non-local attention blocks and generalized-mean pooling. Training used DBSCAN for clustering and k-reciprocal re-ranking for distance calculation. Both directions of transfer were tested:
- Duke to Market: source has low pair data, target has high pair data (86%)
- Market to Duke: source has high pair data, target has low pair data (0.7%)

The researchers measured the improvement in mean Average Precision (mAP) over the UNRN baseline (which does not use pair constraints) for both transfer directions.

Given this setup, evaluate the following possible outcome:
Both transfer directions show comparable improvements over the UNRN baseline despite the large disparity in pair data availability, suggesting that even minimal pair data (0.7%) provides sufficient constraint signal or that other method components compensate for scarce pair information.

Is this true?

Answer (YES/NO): NO